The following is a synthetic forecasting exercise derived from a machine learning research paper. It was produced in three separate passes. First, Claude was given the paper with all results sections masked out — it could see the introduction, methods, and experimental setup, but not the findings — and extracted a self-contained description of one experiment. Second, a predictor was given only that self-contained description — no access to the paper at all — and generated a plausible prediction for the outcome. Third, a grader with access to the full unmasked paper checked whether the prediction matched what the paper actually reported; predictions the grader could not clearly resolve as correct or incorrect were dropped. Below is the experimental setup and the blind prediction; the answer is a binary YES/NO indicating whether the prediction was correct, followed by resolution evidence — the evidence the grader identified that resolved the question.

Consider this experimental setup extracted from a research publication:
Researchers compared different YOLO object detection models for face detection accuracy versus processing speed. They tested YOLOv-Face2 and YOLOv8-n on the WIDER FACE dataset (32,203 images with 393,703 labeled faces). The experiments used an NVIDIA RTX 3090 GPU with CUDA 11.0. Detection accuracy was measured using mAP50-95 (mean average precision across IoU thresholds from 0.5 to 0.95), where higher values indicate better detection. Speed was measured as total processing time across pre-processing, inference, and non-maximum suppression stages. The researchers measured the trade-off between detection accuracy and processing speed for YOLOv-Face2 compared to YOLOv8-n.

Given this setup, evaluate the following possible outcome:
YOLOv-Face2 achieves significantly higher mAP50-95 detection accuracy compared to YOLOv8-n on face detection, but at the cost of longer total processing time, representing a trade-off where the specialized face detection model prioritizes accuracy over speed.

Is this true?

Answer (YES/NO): NO